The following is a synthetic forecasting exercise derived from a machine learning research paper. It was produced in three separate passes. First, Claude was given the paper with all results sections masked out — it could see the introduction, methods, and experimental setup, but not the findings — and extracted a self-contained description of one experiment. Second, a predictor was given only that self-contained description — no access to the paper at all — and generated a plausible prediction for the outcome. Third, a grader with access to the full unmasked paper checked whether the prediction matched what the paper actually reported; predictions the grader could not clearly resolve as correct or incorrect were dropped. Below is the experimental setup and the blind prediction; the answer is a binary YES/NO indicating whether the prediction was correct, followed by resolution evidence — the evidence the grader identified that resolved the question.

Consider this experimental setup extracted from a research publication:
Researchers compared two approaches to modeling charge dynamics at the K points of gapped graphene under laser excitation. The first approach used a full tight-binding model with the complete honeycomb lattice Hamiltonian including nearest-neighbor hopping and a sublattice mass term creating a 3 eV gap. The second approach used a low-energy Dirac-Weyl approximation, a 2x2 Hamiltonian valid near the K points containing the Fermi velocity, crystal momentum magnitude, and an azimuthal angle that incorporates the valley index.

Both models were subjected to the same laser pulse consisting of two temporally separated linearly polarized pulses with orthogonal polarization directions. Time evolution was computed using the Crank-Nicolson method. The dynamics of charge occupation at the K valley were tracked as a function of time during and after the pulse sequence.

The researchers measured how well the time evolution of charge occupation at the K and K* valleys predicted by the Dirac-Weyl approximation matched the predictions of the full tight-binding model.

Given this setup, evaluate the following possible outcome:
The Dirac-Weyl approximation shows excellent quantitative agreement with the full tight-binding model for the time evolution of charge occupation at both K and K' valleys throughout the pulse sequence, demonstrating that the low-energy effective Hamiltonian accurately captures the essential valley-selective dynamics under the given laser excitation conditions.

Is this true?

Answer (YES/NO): YES